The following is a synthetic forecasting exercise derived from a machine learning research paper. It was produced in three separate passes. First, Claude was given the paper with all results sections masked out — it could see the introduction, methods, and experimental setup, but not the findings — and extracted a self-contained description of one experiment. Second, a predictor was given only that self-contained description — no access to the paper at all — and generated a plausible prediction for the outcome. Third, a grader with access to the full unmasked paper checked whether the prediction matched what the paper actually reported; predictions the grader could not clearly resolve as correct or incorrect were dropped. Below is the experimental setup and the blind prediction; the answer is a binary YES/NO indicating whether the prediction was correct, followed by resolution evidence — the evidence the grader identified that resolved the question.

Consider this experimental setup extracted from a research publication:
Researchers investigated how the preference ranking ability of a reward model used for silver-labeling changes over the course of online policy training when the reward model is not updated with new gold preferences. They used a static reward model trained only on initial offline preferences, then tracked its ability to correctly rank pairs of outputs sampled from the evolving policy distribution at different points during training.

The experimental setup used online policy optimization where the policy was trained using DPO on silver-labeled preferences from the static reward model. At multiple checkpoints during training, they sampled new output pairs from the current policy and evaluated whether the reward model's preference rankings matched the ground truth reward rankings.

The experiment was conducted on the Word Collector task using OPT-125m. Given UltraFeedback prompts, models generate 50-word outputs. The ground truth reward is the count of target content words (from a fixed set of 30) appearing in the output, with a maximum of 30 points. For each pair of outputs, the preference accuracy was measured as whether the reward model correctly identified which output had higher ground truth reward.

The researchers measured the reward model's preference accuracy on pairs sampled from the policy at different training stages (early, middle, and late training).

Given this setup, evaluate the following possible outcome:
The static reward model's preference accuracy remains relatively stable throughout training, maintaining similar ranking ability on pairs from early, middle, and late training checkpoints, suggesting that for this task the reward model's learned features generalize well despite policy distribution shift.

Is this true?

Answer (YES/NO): NO